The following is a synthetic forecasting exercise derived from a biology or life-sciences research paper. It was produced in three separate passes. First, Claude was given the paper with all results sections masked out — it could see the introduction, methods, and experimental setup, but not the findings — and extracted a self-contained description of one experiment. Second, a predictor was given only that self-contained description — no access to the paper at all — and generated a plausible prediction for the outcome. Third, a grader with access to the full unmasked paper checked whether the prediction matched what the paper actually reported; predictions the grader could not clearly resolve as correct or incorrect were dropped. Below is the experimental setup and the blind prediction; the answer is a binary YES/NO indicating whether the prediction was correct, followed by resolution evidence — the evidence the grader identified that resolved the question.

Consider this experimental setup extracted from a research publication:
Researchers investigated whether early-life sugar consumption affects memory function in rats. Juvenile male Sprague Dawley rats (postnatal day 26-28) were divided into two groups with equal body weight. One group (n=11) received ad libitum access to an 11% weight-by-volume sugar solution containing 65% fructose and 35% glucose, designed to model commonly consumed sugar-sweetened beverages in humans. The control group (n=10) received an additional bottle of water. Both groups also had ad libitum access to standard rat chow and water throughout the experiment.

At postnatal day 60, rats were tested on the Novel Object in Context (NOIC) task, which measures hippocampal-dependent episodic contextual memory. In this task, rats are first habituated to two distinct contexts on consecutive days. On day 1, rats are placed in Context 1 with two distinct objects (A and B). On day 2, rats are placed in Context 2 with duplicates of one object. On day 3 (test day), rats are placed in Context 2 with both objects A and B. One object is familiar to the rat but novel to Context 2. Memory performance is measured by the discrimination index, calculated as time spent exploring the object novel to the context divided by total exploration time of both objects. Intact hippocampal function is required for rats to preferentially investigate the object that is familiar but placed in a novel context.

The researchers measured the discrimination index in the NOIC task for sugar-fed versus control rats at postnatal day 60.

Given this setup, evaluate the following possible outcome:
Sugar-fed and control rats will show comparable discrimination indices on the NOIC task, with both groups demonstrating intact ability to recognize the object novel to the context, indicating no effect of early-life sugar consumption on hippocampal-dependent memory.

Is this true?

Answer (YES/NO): NO